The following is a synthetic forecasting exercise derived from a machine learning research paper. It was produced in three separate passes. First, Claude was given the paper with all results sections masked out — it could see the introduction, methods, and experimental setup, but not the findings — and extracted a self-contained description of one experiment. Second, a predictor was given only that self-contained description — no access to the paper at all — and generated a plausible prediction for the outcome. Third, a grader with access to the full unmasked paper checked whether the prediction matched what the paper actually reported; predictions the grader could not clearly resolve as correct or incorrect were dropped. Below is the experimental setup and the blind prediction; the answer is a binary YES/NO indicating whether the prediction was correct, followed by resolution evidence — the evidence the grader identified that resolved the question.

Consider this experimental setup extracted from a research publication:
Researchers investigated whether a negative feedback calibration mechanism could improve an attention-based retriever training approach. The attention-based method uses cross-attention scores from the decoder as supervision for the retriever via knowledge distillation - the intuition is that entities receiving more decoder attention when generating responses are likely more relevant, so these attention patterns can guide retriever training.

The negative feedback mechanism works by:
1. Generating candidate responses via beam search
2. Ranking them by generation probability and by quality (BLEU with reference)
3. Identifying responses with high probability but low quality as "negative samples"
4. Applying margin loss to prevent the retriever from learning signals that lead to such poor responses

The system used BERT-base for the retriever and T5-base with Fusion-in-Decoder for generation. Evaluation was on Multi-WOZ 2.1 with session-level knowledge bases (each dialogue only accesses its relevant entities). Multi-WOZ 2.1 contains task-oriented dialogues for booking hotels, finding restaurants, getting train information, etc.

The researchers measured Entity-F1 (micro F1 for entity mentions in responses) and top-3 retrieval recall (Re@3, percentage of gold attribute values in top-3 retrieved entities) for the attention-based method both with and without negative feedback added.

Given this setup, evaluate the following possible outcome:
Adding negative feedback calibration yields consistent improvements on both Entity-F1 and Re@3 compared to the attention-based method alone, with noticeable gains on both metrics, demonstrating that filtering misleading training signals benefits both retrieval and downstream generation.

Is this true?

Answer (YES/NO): YES